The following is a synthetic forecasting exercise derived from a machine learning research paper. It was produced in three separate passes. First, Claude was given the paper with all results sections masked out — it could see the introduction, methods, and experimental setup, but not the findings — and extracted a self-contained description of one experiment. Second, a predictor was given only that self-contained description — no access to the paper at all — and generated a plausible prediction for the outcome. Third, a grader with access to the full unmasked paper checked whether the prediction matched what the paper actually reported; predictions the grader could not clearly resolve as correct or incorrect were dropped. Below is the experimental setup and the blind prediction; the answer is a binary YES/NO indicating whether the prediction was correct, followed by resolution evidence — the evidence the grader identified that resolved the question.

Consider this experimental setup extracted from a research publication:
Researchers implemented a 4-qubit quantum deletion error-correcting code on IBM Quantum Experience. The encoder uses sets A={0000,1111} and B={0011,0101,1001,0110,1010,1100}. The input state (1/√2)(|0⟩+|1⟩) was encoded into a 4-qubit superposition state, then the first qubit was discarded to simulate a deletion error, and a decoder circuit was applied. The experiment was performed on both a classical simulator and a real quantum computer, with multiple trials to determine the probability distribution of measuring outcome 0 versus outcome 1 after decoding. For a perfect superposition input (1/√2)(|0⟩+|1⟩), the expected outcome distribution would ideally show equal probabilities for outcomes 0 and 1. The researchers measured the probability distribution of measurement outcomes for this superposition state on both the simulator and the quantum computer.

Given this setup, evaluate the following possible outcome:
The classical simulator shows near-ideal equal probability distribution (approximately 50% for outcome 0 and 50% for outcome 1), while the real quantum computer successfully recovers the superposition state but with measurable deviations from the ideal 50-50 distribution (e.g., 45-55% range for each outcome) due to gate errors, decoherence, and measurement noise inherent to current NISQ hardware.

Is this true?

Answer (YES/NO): YES